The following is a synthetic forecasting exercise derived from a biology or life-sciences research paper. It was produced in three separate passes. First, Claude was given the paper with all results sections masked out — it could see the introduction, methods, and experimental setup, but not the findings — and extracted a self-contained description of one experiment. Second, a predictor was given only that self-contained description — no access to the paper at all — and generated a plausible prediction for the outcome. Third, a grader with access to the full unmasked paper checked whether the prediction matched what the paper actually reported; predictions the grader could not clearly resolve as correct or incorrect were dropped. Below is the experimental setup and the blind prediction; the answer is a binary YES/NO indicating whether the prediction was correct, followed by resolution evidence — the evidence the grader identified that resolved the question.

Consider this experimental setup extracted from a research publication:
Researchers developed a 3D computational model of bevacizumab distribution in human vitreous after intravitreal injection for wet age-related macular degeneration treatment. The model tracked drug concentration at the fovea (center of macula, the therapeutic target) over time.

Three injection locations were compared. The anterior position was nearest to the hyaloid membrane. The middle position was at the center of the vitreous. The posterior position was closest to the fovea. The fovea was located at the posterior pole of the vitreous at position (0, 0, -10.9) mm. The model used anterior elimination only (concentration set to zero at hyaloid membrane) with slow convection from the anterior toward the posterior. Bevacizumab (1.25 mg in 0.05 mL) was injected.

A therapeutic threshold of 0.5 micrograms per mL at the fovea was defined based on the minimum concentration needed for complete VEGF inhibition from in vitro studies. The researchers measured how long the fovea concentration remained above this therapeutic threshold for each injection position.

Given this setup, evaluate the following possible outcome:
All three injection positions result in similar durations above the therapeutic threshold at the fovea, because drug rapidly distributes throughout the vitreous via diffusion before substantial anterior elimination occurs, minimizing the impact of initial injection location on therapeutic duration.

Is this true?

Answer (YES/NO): NO